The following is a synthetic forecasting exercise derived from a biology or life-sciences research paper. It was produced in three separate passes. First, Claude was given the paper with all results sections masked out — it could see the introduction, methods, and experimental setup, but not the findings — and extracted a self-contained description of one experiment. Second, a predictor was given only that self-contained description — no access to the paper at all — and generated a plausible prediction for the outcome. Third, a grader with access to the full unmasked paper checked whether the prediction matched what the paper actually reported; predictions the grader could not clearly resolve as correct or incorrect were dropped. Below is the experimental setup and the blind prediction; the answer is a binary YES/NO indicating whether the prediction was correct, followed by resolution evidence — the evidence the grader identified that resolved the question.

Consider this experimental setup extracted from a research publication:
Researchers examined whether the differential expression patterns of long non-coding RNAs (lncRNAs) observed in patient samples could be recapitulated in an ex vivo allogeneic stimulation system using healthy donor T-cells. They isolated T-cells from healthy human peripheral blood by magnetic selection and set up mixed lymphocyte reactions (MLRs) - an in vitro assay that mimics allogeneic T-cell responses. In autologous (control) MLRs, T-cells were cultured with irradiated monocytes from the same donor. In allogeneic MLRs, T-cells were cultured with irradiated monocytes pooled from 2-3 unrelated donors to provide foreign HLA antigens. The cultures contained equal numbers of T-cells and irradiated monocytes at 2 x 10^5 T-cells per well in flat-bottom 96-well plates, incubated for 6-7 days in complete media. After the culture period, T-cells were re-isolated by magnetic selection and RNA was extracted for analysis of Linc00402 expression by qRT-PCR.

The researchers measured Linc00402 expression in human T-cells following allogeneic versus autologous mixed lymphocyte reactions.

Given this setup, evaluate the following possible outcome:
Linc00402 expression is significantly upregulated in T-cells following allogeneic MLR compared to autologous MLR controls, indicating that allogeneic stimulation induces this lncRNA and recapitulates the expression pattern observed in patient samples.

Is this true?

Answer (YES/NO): NO